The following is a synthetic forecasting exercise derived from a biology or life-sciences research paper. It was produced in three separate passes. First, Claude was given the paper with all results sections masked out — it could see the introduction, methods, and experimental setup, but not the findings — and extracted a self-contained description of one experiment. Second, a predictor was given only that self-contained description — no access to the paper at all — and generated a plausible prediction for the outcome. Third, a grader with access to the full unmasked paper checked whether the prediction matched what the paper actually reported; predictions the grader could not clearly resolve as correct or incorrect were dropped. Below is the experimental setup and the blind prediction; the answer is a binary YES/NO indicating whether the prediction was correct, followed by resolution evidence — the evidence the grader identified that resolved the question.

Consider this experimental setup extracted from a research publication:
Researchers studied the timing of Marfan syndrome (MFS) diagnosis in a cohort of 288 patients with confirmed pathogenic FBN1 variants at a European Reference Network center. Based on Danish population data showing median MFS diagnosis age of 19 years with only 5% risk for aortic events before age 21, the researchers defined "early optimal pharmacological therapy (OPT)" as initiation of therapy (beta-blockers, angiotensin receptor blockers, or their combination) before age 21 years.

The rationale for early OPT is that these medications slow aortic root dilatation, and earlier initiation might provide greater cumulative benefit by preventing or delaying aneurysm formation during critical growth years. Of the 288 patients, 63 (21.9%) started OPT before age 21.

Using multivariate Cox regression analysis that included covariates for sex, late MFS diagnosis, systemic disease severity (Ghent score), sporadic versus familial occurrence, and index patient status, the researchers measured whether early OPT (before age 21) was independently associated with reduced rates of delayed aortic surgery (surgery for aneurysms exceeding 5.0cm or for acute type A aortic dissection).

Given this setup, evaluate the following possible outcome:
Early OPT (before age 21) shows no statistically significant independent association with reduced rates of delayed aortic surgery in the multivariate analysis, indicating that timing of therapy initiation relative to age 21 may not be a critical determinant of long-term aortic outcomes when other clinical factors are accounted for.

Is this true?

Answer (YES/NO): YES